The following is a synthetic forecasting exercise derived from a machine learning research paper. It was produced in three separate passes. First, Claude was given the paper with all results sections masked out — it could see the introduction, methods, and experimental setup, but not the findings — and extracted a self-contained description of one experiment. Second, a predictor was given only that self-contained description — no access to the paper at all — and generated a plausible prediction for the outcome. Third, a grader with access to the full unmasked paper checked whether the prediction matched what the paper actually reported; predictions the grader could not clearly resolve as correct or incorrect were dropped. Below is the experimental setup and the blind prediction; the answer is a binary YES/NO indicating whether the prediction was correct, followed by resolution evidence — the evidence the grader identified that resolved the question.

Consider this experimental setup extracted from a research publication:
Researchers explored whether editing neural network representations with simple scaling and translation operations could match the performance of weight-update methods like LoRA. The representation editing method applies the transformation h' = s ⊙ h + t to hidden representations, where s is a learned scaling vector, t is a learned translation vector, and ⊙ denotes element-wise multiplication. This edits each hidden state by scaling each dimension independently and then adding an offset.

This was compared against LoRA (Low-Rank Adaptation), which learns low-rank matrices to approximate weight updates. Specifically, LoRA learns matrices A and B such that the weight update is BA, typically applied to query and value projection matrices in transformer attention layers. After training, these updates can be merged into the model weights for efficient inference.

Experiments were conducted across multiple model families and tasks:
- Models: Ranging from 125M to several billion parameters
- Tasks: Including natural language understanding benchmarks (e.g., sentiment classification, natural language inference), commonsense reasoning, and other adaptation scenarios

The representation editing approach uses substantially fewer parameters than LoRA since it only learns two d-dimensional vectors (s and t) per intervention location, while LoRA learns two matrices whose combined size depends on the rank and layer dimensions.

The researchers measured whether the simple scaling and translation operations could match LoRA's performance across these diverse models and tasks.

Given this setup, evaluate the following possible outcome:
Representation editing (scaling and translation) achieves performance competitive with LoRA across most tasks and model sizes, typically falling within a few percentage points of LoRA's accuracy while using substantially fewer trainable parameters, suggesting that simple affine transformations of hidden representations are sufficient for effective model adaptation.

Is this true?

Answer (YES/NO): NO